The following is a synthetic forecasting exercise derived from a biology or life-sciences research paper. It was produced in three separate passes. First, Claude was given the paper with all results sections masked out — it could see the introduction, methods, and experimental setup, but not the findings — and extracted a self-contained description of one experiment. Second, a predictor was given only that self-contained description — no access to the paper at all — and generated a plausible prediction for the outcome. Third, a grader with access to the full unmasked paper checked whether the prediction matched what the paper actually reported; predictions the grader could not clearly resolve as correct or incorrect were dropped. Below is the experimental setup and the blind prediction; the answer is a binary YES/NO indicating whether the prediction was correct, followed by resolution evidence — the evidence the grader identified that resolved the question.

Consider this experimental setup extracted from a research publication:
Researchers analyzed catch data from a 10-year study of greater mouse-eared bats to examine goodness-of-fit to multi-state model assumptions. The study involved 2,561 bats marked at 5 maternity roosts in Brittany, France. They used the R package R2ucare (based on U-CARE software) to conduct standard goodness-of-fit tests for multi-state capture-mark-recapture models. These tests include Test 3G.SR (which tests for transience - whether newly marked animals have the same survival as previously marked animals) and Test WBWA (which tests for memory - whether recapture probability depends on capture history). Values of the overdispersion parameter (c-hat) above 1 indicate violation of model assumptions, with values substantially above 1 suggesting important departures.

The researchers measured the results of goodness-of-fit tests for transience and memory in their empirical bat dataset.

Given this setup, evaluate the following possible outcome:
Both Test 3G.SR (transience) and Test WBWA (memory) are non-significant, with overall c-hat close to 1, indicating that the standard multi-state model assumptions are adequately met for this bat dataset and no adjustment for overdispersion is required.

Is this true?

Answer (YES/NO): NO